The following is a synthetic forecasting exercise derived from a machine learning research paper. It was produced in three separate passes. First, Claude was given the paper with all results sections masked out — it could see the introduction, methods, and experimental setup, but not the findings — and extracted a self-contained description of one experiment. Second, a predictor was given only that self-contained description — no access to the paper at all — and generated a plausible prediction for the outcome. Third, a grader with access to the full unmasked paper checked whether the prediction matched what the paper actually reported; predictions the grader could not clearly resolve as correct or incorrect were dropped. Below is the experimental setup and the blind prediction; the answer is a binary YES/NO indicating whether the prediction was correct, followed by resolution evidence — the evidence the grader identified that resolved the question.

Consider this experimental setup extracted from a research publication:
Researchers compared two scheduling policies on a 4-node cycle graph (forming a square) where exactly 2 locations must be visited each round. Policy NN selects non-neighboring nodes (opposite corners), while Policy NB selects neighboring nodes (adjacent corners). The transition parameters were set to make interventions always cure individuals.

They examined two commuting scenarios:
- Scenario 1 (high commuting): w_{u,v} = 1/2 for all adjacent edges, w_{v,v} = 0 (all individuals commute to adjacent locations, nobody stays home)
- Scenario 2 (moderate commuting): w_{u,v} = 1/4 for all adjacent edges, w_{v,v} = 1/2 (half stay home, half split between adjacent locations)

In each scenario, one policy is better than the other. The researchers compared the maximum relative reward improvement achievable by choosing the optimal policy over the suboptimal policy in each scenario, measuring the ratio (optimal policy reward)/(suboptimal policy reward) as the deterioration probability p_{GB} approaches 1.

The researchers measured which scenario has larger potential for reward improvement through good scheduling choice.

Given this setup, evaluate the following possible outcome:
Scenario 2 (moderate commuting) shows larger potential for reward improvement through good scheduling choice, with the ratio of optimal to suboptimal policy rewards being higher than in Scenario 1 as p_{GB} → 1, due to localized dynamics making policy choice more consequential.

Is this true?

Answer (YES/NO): NO